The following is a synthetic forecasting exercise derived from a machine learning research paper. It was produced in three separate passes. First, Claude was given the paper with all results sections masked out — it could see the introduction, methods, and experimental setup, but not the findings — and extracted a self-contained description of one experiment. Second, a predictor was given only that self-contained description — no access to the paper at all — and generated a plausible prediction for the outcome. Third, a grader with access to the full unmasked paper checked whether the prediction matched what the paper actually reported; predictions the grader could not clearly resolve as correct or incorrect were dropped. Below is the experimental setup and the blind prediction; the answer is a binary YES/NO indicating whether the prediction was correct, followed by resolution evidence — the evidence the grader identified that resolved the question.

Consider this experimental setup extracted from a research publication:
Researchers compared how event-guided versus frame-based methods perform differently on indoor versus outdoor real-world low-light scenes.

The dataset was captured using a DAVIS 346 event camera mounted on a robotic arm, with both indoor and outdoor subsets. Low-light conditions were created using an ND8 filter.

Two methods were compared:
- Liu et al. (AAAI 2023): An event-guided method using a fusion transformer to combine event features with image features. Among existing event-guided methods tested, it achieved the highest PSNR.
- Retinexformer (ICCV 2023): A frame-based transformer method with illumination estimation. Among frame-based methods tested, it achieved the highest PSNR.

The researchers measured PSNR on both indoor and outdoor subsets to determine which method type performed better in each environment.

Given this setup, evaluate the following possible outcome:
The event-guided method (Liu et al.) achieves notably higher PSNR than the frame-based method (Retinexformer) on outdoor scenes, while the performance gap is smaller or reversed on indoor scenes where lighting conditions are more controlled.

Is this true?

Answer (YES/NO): NO